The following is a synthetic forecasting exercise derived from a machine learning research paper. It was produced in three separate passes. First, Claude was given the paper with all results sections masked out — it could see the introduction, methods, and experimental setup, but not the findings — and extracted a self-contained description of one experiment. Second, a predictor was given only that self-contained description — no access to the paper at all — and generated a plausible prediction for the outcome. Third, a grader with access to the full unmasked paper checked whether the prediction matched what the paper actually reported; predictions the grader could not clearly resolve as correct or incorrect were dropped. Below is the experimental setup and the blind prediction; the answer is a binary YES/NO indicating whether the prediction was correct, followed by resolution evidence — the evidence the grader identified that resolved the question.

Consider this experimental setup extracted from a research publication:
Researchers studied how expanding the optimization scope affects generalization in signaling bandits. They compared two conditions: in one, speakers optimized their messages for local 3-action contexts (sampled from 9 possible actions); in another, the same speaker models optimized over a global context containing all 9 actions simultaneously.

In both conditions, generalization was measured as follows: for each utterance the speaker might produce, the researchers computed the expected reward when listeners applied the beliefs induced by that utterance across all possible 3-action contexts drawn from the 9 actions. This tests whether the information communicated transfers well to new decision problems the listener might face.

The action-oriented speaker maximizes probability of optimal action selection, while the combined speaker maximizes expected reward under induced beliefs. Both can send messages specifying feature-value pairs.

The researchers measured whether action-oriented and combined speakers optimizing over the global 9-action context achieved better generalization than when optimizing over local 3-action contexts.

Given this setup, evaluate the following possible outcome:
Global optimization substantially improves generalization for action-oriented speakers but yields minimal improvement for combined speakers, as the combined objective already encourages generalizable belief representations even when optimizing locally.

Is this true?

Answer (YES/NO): NO